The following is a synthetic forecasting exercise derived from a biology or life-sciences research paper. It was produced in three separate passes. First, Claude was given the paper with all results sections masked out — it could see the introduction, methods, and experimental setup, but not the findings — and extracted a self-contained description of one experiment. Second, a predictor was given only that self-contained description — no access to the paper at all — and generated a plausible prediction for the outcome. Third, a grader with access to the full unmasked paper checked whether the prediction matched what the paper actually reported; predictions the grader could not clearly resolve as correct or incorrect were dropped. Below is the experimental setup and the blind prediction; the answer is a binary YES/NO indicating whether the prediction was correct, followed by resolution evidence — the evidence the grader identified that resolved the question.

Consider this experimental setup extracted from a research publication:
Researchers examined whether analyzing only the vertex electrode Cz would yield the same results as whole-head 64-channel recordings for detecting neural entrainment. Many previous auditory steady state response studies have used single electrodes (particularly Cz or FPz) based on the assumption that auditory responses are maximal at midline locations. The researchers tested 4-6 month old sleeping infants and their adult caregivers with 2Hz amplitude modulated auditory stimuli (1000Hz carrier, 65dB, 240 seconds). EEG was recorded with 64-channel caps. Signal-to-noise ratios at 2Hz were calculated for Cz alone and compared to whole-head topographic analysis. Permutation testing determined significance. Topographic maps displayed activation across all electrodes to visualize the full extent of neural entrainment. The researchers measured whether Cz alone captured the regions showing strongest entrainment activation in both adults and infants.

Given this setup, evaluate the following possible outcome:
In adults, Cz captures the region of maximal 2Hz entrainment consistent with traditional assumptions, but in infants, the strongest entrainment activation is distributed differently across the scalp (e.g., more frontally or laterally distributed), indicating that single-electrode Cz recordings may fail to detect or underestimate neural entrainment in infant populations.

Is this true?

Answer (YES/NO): YES